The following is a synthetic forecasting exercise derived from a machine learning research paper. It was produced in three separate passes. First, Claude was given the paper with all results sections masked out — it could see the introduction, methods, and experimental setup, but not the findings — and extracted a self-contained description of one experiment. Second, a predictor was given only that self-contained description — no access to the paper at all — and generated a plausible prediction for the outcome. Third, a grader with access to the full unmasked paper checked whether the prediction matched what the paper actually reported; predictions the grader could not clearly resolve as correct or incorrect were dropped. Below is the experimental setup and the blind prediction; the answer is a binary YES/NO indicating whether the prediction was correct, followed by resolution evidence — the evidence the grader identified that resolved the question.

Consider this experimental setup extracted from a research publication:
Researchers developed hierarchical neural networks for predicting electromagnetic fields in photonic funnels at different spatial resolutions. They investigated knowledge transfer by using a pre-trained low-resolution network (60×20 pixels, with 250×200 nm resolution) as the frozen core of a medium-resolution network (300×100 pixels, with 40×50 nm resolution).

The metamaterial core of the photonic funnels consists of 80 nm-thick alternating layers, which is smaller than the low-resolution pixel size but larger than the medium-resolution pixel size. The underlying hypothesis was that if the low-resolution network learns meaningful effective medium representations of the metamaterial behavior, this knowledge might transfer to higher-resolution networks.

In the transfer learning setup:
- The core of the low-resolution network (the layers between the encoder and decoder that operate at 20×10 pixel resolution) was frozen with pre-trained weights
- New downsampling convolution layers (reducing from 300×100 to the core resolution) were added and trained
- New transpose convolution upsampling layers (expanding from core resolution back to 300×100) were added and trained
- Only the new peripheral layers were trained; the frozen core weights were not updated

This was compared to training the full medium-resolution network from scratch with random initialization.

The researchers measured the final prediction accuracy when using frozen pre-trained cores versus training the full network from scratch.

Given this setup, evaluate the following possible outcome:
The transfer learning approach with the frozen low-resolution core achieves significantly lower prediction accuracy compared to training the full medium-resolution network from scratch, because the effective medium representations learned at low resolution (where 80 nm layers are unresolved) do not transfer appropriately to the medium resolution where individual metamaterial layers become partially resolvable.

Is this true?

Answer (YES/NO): NO